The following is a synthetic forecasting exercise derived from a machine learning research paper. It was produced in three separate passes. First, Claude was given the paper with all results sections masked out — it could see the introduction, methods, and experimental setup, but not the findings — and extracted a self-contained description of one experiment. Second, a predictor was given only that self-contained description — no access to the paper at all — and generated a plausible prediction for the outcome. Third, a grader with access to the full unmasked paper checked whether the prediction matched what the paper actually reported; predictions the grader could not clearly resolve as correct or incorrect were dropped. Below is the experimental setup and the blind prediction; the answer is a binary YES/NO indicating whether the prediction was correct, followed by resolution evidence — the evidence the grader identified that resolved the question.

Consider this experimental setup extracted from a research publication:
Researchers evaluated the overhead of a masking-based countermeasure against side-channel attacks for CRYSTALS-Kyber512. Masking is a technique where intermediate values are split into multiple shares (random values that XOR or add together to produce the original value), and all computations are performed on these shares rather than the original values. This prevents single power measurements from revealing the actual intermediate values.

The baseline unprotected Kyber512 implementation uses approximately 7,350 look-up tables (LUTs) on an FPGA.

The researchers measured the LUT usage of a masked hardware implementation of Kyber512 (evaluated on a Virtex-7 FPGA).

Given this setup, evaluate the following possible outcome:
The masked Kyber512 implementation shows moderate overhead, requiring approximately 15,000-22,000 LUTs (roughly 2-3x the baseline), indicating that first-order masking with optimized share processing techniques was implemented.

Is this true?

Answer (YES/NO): NO